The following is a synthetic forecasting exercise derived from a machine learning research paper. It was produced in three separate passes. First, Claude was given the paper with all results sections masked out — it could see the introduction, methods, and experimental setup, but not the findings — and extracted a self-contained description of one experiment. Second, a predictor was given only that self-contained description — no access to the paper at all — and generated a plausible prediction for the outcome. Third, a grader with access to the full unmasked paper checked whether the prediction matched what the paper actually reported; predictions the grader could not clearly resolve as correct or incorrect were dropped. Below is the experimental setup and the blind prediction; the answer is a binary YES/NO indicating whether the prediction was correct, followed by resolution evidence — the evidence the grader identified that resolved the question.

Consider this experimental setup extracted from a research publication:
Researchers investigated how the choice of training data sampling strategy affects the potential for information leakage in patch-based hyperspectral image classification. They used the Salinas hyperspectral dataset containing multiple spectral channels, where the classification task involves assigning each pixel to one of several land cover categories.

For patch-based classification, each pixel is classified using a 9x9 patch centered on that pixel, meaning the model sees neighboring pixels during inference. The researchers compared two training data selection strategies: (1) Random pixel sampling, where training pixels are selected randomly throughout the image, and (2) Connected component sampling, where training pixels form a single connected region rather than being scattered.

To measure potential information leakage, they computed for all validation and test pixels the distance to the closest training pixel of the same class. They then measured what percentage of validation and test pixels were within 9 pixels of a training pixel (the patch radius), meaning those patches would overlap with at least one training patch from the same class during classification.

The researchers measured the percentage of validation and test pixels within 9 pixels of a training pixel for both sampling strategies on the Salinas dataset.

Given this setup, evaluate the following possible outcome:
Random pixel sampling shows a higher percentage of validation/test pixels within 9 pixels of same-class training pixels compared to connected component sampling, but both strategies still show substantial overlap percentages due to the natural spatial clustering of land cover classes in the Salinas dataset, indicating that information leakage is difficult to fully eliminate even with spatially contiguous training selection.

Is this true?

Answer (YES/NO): NO